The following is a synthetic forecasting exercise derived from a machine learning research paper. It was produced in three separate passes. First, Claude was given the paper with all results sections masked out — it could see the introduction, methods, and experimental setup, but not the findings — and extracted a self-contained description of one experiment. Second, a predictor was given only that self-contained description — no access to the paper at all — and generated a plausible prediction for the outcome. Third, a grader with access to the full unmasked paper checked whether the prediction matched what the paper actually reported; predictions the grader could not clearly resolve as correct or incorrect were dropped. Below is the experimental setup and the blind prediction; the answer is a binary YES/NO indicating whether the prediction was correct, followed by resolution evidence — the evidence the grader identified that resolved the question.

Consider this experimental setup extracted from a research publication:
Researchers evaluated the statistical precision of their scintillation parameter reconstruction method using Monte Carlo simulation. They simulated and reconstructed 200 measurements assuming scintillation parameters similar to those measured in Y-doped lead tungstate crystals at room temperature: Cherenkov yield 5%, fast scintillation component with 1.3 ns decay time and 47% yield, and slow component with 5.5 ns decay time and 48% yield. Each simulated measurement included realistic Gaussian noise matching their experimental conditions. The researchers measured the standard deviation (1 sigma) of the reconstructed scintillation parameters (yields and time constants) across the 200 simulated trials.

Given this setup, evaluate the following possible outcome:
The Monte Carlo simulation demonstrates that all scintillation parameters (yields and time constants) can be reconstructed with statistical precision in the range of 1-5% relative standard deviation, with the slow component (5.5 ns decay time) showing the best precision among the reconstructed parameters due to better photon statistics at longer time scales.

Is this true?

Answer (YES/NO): NO